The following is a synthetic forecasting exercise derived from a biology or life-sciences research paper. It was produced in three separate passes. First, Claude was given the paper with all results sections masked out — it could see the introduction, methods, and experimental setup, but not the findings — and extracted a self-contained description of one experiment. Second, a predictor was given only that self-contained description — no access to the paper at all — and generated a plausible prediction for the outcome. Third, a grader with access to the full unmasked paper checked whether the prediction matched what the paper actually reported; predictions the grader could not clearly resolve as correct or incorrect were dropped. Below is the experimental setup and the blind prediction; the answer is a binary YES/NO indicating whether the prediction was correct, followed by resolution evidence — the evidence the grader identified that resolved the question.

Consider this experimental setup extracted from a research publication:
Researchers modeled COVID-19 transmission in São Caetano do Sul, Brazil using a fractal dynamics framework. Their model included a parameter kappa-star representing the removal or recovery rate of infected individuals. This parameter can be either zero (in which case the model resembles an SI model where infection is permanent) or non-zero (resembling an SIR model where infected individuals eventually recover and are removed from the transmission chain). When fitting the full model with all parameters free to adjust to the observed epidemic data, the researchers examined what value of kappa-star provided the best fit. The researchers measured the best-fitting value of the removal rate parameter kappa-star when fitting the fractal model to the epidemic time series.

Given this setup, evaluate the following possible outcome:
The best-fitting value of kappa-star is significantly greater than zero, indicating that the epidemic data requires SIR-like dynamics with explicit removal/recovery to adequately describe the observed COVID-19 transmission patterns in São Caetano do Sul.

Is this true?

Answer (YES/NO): NO